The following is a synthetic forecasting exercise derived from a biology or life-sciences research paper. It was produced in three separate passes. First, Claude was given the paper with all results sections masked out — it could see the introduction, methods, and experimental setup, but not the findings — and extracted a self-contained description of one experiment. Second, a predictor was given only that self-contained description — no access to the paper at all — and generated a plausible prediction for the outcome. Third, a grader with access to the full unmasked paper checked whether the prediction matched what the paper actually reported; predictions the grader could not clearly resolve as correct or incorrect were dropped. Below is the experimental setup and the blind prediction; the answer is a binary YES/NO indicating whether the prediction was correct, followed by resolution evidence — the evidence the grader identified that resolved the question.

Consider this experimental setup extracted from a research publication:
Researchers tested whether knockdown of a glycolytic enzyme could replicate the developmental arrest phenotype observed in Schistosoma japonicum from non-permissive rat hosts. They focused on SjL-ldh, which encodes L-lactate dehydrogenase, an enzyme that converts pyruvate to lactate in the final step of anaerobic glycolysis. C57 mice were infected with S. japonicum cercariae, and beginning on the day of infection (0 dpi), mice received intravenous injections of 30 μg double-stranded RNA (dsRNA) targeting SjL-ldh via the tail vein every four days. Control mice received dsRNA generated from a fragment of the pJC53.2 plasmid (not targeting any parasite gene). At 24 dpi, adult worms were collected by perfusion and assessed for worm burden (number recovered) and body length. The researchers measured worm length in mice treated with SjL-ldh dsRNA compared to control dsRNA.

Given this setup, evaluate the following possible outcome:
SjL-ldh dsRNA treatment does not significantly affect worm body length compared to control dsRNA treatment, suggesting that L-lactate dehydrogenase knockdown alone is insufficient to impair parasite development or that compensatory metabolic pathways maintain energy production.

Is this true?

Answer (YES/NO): NO